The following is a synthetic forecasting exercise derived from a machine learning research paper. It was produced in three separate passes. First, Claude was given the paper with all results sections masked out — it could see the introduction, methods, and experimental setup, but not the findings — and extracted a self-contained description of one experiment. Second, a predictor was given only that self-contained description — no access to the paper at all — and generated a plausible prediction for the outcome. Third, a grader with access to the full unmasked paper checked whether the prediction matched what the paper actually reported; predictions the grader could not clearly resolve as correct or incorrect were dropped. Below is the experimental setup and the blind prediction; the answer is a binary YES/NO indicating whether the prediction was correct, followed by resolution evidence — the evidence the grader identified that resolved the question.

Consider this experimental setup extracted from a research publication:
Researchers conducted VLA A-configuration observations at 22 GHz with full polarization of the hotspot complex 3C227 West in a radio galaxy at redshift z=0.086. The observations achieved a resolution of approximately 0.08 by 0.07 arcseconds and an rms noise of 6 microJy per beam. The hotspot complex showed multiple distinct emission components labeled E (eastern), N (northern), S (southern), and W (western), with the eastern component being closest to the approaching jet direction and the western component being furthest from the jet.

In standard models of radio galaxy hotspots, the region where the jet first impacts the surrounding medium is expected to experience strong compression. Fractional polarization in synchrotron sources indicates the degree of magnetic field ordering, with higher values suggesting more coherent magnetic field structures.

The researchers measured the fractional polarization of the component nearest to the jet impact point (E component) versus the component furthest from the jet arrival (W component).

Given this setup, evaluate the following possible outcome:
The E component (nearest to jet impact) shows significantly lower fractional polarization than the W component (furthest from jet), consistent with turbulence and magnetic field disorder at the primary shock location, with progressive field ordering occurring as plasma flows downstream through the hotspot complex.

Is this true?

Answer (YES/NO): NO